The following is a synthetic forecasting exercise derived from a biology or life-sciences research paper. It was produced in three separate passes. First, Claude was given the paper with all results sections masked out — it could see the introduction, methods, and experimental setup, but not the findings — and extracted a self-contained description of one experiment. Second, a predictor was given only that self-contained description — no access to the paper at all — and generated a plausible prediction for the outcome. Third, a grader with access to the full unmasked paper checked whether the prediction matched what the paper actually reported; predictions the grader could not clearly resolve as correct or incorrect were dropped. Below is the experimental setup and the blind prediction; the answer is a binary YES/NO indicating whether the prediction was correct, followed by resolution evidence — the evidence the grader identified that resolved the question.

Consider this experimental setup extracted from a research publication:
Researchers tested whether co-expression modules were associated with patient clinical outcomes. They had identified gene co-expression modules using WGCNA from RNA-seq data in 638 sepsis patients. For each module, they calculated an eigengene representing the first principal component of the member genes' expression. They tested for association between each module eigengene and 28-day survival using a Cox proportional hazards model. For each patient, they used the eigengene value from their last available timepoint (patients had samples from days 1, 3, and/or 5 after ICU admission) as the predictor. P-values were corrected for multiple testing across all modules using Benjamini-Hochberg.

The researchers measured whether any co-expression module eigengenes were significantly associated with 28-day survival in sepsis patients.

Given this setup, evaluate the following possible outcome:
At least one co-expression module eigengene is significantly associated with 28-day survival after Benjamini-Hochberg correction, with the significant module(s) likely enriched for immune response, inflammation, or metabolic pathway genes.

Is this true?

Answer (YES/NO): YES